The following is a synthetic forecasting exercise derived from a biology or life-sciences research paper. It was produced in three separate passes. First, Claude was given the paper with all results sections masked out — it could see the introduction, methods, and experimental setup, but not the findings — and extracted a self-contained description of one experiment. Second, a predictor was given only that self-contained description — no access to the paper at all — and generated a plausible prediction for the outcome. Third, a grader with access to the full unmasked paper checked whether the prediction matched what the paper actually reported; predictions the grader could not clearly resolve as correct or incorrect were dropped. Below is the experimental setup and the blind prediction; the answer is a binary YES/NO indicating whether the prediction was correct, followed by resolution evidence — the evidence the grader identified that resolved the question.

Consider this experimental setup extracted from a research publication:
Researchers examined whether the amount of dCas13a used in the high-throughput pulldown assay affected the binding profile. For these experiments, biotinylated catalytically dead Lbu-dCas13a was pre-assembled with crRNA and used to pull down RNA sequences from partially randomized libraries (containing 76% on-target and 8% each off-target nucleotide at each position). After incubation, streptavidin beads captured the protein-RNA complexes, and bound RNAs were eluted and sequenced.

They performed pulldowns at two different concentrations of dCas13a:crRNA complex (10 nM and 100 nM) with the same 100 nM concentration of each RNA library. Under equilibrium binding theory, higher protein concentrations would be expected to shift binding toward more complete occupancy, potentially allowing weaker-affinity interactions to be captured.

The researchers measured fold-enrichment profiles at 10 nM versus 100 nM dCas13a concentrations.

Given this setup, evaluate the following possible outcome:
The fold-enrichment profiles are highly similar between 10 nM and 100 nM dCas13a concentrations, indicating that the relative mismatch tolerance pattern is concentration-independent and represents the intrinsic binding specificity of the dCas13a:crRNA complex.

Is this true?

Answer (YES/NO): NO